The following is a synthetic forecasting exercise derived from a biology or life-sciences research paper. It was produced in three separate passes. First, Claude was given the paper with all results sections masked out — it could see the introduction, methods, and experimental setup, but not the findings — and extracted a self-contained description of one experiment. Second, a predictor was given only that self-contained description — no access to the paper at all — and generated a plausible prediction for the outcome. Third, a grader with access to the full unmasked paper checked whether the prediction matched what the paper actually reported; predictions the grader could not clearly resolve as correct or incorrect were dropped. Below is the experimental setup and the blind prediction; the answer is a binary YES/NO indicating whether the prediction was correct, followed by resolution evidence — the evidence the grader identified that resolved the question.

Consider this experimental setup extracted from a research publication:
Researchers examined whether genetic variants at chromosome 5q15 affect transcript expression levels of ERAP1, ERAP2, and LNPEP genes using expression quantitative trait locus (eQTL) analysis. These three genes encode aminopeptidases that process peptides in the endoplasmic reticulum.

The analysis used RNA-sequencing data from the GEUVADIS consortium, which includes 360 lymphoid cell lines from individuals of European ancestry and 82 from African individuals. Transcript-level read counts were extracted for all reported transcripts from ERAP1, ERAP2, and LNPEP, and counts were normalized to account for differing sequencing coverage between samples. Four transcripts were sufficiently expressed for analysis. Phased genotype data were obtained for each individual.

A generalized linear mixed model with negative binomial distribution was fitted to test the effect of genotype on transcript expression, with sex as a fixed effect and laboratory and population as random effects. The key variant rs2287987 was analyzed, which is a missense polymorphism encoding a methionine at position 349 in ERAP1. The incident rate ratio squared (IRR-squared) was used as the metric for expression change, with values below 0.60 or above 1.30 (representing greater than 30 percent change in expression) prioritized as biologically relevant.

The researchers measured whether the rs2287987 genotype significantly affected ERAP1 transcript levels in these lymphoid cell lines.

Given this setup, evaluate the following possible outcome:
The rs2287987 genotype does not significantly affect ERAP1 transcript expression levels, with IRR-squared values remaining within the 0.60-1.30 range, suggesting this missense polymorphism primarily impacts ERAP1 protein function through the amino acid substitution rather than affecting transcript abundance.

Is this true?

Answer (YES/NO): NO